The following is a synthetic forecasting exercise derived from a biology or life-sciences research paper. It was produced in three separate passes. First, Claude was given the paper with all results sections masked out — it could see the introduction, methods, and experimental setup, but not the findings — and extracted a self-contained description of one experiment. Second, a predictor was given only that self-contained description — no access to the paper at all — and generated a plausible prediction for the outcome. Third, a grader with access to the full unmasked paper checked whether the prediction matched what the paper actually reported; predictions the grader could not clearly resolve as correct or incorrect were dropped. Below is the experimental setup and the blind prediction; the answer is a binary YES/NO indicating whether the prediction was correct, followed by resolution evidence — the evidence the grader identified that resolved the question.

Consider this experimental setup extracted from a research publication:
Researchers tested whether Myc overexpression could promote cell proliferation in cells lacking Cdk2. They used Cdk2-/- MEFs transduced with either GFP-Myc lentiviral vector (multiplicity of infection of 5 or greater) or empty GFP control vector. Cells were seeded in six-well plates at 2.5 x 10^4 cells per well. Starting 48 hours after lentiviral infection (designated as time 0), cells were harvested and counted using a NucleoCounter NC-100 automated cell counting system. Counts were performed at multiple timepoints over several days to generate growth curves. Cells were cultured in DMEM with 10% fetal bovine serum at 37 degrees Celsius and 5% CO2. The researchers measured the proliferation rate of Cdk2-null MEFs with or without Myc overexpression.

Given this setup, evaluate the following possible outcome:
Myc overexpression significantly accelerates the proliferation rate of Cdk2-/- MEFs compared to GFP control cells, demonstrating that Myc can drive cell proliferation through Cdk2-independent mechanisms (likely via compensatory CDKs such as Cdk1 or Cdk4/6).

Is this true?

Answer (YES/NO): YES